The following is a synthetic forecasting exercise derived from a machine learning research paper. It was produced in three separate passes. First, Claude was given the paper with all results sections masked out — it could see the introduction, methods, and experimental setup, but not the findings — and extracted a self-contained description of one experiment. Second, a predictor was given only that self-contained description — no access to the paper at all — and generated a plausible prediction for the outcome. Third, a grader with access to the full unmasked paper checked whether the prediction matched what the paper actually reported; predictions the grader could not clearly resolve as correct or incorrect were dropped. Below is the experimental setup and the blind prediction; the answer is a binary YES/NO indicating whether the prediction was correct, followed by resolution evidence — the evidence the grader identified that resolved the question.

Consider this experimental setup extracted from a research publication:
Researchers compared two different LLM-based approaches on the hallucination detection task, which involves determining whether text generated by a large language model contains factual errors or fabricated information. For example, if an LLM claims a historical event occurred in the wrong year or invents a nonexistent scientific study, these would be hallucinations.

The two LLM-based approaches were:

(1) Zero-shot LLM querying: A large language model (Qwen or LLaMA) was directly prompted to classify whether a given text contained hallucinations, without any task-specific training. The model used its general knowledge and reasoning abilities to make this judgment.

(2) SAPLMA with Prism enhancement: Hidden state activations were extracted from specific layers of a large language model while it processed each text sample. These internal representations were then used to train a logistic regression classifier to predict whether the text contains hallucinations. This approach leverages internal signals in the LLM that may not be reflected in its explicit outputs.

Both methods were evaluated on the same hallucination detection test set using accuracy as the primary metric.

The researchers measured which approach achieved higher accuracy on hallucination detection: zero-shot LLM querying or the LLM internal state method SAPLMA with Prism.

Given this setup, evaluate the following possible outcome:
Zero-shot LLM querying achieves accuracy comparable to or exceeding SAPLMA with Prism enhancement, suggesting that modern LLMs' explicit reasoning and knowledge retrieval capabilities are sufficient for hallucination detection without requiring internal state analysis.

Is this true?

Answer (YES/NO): NO